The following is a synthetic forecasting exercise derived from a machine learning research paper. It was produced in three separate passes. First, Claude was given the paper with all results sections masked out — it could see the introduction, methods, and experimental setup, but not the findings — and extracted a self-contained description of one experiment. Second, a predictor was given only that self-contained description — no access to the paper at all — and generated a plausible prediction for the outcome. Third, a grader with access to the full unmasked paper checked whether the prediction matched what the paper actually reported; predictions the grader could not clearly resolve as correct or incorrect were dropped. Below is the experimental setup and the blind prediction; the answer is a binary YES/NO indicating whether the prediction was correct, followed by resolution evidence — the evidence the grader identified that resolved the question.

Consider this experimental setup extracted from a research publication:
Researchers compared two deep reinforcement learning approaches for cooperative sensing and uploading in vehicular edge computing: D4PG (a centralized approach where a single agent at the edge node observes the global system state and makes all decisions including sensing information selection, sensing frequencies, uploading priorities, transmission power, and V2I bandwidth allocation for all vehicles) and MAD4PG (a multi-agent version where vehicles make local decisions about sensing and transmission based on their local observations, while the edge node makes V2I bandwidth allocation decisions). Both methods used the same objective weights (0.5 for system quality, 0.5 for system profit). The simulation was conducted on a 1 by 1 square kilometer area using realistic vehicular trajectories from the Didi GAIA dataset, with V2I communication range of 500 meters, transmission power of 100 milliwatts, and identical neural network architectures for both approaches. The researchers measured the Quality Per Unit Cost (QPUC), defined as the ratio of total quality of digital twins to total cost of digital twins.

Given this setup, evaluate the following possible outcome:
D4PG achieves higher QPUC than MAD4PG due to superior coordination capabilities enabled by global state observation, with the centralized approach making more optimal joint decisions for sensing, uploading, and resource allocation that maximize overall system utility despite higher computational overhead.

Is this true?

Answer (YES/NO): YES